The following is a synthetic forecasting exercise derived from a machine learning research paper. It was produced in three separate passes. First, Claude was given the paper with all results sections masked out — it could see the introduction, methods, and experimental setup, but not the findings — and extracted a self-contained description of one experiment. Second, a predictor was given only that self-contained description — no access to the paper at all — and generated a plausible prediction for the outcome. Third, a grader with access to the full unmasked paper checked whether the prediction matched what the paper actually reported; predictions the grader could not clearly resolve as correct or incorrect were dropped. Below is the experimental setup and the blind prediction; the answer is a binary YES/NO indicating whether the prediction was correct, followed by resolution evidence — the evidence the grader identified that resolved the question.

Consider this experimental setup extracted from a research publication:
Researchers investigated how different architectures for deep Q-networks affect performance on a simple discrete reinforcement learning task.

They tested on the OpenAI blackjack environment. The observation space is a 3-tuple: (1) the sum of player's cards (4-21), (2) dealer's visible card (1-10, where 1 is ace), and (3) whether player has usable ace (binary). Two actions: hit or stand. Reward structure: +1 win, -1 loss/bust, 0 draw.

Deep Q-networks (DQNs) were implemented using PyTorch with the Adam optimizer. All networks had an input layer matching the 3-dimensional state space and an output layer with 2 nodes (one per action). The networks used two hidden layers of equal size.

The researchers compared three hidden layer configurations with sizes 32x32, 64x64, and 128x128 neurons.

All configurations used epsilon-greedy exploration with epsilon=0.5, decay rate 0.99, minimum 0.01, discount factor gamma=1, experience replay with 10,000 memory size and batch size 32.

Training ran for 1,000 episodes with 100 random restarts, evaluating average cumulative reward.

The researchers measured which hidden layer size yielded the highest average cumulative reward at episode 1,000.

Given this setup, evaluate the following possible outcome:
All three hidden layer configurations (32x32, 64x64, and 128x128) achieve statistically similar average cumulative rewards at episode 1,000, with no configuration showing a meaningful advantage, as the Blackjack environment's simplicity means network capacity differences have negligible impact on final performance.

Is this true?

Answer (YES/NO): NO